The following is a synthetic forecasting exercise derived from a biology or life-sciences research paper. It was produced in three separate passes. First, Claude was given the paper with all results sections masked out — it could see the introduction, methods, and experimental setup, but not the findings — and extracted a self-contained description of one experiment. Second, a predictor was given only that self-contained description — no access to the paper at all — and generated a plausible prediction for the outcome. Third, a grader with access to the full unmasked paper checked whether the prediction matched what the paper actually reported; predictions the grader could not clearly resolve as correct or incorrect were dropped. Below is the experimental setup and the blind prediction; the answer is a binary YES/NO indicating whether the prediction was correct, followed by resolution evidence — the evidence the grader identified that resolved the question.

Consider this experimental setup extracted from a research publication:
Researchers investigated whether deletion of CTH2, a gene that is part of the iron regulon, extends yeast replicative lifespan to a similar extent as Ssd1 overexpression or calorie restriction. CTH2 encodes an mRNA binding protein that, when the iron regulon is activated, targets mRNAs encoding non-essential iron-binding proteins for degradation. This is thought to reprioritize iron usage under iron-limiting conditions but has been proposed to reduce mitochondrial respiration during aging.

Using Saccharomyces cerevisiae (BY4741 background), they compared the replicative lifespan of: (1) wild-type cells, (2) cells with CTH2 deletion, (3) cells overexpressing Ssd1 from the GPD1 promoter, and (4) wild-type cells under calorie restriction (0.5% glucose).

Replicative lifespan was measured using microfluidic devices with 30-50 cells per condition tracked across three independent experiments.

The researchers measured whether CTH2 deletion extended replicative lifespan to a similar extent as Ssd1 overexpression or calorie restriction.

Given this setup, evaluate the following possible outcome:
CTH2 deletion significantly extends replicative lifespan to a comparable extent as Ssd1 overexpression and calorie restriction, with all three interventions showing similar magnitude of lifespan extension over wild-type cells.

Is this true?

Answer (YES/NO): NO